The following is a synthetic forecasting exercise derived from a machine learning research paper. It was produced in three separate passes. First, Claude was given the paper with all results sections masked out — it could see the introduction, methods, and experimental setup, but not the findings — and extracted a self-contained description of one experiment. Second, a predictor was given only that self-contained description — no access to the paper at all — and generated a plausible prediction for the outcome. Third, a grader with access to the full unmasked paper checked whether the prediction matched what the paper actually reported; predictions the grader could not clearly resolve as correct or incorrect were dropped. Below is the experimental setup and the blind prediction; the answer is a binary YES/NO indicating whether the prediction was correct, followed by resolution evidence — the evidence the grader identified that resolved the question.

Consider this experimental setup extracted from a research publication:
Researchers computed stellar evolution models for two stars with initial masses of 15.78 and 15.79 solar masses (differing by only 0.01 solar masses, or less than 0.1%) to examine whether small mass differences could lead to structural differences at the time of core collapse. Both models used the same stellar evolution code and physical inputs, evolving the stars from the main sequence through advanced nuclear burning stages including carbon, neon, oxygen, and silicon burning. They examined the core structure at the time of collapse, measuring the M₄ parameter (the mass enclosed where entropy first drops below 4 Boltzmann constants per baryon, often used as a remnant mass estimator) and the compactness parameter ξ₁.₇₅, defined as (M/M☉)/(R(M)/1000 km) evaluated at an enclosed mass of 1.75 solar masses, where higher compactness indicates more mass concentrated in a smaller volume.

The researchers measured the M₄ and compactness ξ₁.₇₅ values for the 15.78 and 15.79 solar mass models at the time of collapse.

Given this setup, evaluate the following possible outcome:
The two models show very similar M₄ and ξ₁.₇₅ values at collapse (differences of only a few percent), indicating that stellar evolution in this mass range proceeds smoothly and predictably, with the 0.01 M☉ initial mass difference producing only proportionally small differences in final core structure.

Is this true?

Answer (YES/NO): NO